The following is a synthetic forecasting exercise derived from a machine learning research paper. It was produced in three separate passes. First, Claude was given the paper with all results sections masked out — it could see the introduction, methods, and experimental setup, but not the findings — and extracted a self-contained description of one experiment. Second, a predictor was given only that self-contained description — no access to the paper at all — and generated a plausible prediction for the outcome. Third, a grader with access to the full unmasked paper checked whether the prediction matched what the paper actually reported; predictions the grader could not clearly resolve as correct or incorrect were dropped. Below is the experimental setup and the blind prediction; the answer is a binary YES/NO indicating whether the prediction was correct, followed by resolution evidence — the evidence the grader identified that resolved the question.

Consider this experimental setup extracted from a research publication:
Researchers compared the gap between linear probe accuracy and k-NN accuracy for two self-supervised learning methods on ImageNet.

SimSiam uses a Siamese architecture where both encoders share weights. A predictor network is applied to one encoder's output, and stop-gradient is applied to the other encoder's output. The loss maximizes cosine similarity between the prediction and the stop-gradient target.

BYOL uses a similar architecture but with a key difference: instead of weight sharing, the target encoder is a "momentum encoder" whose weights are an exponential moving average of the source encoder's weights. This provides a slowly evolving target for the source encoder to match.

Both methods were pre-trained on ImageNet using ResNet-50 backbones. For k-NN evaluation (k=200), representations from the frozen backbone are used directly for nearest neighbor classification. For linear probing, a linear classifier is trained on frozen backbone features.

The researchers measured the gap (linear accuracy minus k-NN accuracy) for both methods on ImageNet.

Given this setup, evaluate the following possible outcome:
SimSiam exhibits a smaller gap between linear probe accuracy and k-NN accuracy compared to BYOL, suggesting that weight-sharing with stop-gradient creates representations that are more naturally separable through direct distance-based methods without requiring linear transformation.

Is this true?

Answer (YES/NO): NO